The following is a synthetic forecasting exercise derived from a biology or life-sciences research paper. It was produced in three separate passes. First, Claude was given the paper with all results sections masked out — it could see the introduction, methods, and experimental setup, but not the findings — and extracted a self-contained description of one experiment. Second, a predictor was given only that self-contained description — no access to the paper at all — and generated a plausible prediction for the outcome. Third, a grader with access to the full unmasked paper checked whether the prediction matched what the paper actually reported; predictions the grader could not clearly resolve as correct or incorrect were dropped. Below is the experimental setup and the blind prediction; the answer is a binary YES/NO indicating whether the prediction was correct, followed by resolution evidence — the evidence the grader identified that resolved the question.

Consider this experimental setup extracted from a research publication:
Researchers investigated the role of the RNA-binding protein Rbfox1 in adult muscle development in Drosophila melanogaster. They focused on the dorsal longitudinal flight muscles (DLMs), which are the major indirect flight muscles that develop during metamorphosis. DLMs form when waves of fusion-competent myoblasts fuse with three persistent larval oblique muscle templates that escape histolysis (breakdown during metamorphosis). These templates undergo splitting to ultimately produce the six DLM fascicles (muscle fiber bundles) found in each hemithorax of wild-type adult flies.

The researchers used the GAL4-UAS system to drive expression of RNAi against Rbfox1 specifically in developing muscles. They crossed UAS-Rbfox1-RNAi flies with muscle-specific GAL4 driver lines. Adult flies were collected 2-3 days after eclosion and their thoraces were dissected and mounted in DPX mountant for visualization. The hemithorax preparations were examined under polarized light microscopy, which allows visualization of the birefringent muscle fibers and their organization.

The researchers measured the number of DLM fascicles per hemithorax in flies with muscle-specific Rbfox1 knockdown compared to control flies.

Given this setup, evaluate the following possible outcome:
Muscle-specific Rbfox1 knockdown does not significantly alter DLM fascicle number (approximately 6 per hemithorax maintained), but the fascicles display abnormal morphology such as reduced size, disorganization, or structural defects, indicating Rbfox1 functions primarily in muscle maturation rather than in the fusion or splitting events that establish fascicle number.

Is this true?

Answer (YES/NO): NO